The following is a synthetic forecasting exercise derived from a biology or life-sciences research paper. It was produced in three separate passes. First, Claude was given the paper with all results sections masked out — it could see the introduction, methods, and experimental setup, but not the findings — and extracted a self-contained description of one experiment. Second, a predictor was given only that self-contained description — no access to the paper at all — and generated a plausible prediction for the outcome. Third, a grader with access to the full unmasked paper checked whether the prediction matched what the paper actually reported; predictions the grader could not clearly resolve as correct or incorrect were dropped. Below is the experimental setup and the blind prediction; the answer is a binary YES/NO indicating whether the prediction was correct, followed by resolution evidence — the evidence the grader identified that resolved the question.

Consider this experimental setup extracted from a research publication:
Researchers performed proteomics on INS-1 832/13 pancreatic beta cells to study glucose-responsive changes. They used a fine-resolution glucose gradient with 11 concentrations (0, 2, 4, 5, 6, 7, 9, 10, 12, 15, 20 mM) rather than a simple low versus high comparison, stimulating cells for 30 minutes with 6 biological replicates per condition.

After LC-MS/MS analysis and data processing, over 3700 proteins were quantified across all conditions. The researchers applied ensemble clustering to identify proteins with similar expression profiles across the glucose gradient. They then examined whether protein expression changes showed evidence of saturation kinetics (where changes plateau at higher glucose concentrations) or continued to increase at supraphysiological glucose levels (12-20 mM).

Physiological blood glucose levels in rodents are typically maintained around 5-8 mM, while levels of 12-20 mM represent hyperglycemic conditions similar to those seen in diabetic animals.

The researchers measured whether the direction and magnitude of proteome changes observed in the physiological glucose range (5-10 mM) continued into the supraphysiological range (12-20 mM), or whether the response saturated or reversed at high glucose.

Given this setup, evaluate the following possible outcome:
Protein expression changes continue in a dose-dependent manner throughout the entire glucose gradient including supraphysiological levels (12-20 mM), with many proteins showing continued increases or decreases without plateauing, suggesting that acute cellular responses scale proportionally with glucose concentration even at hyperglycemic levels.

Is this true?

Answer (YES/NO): NO